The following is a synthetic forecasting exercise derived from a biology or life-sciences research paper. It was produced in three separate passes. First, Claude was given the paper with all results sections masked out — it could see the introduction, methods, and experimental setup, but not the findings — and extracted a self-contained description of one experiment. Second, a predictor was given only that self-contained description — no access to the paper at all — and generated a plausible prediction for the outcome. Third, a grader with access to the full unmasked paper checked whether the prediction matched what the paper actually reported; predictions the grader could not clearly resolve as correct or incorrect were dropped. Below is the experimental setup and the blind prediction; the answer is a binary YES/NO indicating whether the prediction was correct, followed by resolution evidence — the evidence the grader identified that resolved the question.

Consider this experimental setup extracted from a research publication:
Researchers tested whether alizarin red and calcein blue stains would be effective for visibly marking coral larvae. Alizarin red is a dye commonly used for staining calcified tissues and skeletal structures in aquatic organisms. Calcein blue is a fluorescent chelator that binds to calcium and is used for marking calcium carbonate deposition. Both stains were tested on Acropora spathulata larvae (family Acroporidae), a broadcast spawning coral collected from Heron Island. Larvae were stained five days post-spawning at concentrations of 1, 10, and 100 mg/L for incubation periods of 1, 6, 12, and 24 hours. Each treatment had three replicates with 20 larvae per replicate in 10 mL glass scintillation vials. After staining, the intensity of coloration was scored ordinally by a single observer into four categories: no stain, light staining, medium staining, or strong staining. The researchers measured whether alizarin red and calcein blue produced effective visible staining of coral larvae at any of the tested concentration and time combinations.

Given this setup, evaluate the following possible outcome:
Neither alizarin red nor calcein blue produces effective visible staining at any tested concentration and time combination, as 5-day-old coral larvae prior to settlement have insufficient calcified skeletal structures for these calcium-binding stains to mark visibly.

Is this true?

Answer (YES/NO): YES